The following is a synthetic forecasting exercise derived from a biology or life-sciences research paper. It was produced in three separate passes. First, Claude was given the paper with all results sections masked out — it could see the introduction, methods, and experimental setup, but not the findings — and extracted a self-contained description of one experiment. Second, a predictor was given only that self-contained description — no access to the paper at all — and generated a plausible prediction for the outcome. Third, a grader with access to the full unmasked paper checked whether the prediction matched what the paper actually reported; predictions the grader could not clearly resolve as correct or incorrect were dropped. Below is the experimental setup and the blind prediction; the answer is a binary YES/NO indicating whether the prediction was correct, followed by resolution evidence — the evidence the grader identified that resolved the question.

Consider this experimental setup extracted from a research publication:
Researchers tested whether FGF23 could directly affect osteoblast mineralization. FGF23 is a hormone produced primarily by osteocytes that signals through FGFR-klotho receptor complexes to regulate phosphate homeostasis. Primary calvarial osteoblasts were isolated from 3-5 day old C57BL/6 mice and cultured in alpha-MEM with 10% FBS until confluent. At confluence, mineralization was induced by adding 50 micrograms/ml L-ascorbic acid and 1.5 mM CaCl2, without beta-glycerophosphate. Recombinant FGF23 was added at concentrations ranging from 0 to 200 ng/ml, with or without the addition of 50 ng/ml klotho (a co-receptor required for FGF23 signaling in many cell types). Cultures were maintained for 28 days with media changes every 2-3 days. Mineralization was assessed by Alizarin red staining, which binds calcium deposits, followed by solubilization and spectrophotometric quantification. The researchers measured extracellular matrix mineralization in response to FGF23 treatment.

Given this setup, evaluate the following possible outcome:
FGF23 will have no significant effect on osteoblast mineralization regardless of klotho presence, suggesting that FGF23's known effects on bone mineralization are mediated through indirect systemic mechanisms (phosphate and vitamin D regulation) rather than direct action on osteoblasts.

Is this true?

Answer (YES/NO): YES